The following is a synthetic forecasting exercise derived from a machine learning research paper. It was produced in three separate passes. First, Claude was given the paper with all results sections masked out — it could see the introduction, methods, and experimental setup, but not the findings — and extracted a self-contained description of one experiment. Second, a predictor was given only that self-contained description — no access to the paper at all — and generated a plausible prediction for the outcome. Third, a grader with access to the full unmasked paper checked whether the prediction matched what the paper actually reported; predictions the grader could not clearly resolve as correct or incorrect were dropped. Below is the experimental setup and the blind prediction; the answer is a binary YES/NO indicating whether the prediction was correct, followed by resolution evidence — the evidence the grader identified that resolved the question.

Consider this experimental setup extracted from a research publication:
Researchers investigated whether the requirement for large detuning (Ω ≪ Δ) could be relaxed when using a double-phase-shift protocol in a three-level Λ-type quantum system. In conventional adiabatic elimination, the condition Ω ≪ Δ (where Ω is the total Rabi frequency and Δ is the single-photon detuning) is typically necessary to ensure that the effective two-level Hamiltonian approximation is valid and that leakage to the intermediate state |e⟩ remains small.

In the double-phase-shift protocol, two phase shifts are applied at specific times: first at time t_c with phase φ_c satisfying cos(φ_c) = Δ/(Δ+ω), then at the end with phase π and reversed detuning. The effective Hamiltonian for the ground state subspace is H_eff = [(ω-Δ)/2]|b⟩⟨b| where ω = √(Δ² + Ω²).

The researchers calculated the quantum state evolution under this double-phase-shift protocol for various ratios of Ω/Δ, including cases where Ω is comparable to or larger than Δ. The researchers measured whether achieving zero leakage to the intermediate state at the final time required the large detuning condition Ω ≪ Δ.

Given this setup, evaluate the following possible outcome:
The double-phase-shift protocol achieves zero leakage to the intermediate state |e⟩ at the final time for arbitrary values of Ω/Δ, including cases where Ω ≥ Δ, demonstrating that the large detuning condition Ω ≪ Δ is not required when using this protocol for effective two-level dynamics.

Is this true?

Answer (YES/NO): YES